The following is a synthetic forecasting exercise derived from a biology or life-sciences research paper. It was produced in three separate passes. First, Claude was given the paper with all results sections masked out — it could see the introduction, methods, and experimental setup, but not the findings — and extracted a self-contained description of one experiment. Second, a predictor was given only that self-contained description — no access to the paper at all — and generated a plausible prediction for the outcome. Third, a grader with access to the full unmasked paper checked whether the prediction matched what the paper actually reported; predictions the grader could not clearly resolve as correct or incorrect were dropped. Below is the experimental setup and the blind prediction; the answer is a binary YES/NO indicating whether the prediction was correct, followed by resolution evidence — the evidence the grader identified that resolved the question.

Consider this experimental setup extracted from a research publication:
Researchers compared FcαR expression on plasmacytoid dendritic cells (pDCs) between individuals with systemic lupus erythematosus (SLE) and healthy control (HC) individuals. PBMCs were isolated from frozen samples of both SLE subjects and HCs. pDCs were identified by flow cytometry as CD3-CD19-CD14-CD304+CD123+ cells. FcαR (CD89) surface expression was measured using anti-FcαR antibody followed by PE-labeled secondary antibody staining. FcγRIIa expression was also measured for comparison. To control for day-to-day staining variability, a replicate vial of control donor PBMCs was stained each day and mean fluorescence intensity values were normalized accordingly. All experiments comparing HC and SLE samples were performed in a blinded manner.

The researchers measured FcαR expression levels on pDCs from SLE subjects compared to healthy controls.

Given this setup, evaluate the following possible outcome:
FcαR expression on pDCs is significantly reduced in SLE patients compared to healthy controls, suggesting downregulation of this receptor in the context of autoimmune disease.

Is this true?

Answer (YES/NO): NO